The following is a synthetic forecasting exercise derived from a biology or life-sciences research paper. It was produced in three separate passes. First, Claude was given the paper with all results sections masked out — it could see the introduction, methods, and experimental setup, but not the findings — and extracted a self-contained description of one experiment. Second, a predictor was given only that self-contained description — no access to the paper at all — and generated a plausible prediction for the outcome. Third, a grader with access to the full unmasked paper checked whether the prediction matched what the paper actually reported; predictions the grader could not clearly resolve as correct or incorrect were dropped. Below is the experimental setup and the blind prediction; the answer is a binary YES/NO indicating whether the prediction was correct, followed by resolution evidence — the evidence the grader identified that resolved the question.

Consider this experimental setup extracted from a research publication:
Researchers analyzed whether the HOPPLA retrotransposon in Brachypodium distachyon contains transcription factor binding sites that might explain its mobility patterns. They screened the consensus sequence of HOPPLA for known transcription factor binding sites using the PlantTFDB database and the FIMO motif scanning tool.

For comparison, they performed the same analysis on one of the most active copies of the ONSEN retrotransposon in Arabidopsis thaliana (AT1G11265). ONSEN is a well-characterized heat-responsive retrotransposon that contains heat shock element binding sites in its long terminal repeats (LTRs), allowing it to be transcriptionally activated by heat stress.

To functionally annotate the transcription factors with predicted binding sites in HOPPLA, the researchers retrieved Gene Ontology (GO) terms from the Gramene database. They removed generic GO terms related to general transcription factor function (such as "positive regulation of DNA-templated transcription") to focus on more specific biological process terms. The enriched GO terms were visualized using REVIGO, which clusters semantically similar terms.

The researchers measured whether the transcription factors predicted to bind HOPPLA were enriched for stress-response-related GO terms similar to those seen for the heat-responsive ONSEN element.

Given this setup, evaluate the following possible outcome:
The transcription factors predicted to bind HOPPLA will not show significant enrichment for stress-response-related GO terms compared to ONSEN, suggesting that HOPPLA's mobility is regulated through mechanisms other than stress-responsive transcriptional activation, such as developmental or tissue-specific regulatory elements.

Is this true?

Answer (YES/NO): YES